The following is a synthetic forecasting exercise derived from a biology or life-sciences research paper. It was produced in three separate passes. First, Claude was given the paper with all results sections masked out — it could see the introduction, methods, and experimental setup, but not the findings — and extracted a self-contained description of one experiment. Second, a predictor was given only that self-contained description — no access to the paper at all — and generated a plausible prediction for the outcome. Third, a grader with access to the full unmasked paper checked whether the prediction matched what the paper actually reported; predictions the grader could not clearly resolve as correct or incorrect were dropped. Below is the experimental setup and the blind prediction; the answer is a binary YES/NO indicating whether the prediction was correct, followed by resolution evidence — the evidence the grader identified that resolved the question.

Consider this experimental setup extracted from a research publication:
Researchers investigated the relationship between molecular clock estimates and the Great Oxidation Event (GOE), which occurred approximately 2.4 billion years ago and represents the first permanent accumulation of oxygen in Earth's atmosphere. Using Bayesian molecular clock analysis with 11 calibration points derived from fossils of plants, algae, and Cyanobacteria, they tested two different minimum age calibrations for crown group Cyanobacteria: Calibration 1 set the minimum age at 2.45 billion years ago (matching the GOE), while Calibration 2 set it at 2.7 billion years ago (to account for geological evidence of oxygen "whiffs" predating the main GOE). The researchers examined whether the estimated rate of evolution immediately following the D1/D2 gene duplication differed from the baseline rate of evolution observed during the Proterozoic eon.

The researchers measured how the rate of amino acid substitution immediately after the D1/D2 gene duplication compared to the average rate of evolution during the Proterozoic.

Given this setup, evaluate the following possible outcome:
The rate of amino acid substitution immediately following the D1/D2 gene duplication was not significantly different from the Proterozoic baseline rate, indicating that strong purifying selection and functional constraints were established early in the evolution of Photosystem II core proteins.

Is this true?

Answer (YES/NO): NO